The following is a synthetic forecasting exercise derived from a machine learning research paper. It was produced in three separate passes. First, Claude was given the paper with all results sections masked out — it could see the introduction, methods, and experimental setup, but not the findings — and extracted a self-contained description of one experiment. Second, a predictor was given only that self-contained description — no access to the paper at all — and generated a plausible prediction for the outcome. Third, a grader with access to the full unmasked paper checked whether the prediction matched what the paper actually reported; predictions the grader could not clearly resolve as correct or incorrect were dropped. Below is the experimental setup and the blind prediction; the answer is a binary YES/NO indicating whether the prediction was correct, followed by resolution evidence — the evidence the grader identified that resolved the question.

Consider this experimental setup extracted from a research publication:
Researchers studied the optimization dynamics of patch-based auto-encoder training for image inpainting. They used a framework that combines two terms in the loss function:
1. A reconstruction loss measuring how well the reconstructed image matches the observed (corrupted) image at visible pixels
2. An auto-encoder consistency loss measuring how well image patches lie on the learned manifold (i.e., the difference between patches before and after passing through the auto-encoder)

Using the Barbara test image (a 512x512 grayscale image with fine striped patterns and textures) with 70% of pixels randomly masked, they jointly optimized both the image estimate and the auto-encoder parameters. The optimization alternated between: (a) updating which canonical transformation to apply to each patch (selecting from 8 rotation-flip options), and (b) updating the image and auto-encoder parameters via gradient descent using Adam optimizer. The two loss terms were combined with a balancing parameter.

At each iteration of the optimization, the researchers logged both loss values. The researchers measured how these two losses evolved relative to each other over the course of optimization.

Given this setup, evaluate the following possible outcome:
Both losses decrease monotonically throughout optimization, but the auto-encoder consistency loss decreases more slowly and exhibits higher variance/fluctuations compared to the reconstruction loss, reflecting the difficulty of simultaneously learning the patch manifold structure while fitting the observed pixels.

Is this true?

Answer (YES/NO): NO